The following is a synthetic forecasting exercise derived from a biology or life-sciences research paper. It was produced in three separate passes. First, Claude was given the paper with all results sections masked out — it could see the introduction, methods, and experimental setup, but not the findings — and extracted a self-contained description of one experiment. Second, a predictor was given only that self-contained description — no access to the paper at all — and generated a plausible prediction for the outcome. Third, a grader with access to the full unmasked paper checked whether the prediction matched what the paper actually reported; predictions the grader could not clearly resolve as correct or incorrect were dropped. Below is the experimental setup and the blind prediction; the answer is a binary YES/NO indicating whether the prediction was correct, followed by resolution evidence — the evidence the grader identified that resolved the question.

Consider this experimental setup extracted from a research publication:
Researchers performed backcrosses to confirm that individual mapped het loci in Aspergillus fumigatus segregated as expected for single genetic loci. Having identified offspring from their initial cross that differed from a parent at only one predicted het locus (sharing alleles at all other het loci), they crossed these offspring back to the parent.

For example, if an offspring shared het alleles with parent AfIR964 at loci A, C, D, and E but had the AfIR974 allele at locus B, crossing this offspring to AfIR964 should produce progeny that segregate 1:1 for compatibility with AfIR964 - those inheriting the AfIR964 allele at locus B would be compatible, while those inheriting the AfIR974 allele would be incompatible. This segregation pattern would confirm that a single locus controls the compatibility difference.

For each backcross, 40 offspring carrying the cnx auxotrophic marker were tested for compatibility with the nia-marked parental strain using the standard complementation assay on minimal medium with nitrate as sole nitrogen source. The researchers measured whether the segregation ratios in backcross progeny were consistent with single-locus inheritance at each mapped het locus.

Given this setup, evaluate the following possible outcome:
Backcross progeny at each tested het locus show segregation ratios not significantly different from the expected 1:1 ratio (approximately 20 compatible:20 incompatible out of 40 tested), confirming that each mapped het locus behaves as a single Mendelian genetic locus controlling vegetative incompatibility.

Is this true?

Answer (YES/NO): YES